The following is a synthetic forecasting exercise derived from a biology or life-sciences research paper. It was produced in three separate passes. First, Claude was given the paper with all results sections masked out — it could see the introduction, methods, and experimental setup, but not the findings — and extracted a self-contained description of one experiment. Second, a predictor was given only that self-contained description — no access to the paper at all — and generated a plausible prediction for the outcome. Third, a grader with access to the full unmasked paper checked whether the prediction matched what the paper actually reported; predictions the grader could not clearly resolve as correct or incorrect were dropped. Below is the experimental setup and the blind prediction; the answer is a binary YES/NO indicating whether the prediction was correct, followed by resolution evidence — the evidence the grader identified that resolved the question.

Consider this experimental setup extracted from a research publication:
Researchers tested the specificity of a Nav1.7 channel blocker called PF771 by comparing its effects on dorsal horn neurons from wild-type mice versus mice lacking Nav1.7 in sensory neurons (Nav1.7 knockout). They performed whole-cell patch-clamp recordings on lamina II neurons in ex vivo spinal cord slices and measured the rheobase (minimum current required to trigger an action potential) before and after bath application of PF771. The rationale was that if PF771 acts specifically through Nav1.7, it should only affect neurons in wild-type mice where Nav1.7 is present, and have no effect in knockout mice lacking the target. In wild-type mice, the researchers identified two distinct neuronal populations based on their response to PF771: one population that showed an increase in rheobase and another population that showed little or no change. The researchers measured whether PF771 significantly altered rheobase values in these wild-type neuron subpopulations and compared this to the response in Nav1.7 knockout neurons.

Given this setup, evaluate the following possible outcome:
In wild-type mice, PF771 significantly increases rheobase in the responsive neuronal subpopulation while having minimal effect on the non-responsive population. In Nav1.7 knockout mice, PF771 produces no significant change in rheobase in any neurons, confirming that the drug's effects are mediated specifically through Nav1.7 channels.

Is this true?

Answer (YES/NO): YES